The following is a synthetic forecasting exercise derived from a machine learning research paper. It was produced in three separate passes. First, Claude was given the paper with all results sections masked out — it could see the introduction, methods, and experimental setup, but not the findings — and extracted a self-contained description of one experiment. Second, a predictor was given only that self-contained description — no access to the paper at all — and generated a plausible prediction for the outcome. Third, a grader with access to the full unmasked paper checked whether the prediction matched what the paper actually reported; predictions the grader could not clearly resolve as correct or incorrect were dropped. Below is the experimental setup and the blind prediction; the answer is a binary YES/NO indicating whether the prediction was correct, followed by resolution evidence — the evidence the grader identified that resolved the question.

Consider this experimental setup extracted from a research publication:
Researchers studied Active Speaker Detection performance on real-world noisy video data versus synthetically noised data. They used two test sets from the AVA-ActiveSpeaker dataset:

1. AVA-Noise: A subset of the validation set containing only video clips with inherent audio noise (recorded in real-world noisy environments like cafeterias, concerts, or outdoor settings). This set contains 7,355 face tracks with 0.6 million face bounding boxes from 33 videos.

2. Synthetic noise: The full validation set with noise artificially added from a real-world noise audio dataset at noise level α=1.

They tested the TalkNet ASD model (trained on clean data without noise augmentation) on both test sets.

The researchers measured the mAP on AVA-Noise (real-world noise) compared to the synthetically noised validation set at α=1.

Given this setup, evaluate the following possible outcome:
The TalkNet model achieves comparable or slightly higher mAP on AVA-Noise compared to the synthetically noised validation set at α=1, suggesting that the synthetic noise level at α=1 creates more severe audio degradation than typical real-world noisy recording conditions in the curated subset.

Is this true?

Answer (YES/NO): YES